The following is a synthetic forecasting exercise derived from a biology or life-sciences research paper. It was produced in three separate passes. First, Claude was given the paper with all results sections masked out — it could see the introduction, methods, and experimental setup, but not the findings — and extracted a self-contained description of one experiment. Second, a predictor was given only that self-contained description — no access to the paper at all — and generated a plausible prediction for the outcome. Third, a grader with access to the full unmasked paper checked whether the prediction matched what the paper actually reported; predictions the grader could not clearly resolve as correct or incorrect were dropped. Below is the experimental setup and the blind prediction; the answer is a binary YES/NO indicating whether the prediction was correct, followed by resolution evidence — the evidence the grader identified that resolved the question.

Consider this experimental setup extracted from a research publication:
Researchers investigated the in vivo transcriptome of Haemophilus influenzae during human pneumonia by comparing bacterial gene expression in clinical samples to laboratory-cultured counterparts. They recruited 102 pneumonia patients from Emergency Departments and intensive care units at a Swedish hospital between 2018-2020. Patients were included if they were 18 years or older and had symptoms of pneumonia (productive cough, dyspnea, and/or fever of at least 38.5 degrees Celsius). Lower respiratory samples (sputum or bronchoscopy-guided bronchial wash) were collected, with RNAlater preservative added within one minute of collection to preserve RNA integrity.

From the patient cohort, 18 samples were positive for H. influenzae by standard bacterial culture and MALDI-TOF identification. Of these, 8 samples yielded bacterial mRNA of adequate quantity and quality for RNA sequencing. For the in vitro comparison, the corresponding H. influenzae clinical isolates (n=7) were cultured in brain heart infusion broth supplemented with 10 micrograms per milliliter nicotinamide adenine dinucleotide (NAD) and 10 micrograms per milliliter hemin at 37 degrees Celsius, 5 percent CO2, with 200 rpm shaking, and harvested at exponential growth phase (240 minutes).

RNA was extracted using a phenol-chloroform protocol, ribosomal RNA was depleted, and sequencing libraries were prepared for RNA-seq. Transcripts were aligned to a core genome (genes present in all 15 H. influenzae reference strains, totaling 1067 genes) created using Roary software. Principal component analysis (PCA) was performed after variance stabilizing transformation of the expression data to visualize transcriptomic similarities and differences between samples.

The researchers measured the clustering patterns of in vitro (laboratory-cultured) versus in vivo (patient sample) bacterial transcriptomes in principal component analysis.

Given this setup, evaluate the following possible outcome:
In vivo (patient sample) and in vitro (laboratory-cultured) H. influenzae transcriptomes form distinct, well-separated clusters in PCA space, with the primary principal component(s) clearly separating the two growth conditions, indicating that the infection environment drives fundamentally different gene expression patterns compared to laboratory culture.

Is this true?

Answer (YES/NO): NO